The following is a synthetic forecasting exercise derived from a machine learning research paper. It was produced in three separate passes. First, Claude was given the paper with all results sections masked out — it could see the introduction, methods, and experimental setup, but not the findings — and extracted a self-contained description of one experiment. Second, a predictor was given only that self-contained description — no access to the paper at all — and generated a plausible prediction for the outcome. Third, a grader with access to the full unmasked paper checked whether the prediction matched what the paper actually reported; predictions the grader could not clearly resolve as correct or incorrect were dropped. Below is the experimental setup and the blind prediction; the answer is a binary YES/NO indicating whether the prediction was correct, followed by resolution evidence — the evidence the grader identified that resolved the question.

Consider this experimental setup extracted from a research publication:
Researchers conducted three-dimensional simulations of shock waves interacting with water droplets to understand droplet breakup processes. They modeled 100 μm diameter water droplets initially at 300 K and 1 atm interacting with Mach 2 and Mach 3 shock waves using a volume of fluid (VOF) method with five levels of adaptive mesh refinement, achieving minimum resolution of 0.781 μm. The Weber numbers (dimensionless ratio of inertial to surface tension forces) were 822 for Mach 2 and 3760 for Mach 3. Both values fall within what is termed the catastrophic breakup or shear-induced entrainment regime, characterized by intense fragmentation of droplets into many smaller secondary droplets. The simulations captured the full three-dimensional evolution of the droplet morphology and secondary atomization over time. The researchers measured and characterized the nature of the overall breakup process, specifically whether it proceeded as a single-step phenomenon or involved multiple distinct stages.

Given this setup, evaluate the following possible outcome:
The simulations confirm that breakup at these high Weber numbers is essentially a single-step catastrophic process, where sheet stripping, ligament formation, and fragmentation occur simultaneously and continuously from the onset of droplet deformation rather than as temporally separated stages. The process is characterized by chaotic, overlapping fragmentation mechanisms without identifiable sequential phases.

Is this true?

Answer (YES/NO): NO